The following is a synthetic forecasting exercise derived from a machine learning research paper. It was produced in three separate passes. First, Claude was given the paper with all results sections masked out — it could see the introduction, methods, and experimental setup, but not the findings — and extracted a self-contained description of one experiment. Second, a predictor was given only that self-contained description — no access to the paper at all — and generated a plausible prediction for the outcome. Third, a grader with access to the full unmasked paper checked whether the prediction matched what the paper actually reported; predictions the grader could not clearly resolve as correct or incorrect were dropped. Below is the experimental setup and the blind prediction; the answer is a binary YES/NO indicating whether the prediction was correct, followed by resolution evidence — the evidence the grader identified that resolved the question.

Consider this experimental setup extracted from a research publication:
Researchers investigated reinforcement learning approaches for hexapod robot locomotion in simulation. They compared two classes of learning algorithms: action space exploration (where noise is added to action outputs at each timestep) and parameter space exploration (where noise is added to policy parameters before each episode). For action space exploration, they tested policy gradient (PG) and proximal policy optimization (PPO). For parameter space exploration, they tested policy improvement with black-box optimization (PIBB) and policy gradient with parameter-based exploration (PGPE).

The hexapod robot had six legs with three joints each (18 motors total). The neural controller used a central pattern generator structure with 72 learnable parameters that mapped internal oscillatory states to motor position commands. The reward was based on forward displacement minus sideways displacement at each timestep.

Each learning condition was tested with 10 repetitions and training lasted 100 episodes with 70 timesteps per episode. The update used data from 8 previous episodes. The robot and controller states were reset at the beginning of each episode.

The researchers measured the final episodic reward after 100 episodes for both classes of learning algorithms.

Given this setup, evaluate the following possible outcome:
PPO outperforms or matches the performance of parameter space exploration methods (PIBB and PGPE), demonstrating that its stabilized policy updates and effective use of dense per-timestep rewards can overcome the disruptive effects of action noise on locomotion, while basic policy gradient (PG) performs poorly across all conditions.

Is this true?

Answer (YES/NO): NO